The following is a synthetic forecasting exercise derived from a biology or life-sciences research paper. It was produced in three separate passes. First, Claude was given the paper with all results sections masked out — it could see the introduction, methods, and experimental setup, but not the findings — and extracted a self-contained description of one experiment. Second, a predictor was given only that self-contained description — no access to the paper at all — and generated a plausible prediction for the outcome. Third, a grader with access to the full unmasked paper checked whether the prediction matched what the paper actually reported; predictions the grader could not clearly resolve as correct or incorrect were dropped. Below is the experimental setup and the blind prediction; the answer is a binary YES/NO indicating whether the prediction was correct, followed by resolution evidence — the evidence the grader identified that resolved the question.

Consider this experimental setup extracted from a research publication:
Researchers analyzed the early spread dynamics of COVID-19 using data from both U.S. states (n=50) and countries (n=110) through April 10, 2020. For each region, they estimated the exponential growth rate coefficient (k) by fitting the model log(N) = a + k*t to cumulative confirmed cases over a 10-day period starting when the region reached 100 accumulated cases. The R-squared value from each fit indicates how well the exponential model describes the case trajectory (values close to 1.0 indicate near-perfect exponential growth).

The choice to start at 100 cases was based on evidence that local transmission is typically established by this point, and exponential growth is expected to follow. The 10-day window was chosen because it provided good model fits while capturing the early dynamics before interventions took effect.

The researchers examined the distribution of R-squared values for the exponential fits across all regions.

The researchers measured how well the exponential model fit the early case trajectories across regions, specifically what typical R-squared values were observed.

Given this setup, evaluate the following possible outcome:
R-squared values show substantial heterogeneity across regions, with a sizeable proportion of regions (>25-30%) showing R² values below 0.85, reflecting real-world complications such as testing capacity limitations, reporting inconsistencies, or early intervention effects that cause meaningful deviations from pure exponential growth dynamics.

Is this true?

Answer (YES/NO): NO